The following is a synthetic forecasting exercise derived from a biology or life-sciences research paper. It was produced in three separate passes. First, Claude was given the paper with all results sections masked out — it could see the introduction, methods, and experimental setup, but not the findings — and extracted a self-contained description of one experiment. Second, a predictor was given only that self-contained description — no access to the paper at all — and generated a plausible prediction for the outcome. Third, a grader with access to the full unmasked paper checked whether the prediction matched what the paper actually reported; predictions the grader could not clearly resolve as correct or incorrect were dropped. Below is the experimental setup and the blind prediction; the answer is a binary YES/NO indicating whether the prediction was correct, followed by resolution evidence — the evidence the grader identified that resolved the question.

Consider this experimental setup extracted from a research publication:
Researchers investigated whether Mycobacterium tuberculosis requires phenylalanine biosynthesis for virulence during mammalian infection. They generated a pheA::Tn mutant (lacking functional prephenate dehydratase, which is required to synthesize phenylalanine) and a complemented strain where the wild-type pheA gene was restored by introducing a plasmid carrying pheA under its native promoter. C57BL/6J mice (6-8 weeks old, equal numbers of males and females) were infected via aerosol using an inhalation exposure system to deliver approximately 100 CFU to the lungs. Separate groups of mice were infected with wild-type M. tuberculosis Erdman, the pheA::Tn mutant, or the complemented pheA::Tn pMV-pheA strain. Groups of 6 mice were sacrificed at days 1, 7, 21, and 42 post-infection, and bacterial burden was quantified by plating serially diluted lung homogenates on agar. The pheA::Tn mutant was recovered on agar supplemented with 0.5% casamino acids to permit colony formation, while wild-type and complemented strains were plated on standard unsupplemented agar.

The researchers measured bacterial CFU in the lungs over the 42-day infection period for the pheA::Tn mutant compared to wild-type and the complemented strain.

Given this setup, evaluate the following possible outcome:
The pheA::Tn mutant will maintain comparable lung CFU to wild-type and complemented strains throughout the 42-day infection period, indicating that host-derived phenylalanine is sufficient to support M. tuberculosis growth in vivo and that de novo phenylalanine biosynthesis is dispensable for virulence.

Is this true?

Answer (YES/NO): NO